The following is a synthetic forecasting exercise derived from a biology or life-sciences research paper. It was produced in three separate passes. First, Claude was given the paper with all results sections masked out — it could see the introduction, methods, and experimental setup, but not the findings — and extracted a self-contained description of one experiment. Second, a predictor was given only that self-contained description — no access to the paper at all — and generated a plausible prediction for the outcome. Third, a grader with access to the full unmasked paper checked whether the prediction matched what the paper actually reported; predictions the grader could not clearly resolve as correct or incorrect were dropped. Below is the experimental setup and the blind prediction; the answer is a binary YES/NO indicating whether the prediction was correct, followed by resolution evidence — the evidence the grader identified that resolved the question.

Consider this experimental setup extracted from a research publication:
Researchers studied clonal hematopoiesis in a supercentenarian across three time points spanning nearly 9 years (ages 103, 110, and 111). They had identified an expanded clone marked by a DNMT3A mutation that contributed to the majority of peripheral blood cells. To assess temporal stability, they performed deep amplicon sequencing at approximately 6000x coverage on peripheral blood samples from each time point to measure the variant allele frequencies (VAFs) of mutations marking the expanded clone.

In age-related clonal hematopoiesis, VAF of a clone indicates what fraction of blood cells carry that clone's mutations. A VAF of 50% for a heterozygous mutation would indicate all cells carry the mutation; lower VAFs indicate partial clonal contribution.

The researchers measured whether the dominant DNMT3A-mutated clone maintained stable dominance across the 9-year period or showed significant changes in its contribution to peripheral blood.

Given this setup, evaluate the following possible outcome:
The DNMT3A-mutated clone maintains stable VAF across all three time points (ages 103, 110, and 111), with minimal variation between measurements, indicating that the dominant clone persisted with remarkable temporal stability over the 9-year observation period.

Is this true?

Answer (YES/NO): NO